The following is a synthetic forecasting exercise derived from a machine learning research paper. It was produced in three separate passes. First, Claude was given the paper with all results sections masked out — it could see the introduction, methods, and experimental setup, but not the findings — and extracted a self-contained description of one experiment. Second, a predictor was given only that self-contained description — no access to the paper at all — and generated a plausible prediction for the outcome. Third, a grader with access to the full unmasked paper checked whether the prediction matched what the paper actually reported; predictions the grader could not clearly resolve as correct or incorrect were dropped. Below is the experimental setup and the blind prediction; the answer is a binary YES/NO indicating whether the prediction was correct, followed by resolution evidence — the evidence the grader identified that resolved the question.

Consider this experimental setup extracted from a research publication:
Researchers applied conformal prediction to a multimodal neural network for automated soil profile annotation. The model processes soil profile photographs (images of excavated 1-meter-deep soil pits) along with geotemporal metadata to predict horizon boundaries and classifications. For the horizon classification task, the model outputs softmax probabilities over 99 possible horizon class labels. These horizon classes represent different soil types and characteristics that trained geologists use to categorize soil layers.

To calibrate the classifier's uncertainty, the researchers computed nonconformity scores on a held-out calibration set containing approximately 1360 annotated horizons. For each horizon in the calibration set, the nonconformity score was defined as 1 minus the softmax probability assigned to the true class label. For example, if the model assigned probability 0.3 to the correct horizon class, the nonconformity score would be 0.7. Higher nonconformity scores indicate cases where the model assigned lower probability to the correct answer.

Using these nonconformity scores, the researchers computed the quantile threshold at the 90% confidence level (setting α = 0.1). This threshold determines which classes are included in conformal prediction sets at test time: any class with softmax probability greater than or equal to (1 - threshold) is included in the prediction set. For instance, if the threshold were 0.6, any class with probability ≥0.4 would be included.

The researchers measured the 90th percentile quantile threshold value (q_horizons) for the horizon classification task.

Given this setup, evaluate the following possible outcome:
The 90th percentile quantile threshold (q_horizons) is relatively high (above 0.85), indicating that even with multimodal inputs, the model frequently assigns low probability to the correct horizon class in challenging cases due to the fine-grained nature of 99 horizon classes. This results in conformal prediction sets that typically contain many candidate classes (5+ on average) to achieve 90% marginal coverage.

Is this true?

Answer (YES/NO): YES